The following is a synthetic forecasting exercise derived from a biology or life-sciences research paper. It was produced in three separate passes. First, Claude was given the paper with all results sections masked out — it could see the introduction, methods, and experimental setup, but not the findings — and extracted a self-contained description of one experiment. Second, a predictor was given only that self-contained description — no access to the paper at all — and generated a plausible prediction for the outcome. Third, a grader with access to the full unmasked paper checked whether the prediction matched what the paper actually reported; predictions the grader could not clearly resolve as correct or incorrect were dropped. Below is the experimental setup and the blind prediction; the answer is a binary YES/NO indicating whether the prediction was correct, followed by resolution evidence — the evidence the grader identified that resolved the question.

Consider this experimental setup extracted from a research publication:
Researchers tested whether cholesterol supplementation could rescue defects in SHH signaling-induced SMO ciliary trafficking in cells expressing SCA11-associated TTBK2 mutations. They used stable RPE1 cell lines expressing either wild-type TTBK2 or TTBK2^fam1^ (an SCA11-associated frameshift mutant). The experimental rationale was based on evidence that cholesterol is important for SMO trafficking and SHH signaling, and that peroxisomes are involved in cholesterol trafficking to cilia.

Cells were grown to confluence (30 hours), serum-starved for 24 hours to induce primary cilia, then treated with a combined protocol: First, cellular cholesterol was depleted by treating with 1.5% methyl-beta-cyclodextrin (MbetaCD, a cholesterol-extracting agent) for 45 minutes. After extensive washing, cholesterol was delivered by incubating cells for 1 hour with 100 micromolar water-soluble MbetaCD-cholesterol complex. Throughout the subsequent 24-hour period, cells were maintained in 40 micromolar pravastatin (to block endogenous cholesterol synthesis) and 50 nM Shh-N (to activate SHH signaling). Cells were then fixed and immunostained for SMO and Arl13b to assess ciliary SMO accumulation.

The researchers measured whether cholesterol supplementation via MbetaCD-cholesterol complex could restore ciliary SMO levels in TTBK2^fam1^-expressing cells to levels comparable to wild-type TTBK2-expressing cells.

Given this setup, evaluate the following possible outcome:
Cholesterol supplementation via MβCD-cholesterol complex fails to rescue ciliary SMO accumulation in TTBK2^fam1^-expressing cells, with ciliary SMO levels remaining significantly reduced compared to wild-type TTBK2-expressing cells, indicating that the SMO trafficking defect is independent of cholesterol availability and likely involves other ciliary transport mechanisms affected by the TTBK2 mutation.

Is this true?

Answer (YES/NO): NO